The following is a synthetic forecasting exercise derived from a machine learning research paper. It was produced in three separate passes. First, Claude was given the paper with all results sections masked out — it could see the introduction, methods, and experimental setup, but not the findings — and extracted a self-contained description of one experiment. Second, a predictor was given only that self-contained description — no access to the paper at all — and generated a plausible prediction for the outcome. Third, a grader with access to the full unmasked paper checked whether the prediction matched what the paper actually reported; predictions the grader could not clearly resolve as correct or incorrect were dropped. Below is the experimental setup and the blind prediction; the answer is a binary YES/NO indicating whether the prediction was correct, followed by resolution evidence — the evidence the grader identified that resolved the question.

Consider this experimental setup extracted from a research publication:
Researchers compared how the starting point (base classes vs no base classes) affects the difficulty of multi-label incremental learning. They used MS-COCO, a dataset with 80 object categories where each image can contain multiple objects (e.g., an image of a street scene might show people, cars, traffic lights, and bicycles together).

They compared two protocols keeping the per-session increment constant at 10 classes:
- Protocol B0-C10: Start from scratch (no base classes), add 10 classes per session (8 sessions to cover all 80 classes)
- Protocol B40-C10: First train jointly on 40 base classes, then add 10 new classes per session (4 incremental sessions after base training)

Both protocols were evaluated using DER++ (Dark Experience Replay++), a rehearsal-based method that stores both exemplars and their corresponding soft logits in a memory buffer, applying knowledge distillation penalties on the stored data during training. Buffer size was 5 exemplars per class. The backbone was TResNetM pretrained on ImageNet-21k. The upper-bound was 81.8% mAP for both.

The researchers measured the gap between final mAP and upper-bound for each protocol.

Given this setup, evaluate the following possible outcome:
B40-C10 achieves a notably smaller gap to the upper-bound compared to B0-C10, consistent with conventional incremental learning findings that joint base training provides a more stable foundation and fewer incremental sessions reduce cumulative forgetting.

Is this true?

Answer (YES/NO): YES